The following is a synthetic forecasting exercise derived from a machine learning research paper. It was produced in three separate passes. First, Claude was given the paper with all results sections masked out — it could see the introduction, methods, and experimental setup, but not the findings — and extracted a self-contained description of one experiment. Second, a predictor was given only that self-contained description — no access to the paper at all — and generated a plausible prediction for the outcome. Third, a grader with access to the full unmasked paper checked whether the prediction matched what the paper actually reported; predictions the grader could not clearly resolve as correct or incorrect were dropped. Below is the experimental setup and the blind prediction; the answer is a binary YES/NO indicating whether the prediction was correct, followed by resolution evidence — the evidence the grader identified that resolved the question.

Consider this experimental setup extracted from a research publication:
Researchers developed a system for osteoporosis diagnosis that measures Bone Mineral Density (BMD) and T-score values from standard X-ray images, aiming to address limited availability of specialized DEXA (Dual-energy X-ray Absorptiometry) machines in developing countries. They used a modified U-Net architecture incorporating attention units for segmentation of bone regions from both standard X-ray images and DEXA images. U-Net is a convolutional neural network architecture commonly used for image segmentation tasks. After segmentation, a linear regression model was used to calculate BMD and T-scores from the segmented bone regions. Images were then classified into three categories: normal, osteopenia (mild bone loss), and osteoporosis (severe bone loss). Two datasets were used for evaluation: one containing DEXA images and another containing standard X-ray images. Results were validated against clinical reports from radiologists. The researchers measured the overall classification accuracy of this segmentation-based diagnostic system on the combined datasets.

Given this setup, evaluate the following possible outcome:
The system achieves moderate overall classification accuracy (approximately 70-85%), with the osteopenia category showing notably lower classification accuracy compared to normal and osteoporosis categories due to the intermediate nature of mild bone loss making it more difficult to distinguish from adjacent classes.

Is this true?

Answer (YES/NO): NO